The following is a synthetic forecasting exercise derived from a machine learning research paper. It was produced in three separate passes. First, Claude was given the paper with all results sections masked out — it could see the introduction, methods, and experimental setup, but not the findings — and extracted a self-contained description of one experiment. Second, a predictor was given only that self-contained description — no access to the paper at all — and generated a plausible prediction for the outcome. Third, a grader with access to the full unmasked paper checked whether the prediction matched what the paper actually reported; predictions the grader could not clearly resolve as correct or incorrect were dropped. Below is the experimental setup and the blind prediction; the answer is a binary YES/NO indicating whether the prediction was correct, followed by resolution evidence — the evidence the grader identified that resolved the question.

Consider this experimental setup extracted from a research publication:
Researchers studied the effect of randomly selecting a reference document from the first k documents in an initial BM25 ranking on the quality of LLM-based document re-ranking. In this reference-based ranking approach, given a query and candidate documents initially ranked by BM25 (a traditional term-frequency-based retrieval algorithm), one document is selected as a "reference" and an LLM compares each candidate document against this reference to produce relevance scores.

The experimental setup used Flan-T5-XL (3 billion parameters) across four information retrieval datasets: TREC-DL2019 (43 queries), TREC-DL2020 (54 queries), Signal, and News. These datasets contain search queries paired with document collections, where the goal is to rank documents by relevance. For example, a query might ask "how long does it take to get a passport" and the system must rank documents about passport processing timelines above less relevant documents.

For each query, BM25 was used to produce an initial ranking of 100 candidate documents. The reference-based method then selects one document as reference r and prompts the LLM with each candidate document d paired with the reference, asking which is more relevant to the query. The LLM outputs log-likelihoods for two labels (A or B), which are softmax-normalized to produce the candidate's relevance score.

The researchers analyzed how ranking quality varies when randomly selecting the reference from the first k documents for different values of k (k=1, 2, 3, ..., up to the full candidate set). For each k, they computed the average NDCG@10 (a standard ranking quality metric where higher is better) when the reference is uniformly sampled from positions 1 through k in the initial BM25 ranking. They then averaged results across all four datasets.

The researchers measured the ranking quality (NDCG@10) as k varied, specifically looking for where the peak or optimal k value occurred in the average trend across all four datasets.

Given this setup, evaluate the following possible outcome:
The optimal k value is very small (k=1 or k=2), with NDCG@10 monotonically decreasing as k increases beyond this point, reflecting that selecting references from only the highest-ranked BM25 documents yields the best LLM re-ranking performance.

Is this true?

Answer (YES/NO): YES